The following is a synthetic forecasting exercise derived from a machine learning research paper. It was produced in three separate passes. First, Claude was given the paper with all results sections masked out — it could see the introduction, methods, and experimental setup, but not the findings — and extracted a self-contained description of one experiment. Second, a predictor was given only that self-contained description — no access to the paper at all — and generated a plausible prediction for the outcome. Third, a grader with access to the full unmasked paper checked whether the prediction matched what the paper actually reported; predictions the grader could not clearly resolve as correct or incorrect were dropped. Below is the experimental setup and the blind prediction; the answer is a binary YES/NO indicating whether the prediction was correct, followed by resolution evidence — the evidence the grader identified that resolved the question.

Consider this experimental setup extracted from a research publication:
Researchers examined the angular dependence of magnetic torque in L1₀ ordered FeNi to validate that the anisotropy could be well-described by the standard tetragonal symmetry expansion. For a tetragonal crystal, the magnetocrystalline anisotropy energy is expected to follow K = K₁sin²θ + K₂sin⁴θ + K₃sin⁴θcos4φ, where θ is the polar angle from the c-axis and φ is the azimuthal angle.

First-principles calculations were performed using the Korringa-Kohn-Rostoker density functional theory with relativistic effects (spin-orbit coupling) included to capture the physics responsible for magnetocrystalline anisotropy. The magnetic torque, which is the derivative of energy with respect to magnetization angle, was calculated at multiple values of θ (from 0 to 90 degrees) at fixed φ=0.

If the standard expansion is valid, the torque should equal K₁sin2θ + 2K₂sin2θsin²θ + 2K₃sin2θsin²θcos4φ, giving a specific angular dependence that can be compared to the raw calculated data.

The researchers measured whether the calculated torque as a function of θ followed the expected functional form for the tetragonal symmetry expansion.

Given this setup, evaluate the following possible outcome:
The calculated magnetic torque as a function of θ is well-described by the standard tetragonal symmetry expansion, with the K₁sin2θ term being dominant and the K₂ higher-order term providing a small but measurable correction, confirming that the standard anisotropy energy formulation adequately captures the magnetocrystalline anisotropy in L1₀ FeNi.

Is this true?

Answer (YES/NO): NO